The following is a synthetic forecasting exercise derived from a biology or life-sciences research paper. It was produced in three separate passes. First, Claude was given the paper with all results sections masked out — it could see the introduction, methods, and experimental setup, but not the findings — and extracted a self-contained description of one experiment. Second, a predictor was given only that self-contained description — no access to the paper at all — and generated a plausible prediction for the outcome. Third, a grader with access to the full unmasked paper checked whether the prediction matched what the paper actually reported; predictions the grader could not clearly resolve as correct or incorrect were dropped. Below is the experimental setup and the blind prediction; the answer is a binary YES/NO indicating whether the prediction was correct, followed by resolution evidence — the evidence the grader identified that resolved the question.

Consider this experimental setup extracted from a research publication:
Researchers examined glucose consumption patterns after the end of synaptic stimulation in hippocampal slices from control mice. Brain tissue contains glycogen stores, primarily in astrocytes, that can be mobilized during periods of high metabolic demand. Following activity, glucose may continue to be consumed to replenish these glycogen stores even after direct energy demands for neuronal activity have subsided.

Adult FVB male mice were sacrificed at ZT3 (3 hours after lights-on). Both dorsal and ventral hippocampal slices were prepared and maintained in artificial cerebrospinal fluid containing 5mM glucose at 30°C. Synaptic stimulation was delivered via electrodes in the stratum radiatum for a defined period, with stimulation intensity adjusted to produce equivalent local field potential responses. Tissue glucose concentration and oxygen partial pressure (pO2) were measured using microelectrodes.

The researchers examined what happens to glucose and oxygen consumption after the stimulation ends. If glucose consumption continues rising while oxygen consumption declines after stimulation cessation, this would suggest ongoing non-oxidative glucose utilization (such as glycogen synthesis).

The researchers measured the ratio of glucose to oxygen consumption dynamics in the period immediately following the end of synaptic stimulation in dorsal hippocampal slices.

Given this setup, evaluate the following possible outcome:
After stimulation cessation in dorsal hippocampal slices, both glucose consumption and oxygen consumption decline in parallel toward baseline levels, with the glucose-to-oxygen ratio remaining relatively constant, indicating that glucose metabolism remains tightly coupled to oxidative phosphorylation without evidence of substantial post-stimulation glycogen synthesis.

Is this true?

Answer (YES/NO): NO